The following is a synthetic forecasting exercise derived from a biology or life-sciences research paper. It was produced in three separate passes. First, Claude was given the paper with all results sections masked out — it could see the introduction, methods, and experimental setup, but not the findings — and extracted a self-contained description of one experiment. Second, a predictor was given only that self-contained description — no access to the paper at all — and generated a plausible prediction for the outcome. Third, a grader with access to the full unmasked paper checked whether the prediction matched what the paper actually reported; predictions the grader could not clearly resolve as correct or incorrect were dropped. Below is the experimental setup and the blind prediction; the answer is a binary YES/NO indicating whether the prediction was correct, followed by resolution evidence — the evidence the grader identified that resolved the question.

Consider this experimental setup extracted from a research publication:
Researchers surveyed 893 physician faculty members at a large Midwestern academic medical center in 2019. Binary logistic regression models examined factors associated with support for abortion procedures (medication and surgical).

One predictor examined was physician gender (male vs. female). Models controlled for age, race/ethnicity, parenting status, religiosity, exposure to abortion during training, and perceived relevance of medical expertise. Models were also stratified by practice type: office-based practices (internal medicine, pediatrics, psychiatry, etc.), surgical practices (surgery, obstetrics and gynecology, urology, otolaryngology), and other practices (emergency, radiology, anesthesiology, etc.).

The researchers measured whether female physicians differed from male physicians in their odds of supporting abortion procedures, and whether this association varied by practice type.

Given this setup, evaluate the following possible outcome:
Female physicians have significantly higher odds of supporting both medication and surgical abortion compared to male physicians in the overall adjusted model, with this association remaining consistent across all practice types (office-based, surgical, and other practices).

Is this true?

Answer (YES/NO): NO